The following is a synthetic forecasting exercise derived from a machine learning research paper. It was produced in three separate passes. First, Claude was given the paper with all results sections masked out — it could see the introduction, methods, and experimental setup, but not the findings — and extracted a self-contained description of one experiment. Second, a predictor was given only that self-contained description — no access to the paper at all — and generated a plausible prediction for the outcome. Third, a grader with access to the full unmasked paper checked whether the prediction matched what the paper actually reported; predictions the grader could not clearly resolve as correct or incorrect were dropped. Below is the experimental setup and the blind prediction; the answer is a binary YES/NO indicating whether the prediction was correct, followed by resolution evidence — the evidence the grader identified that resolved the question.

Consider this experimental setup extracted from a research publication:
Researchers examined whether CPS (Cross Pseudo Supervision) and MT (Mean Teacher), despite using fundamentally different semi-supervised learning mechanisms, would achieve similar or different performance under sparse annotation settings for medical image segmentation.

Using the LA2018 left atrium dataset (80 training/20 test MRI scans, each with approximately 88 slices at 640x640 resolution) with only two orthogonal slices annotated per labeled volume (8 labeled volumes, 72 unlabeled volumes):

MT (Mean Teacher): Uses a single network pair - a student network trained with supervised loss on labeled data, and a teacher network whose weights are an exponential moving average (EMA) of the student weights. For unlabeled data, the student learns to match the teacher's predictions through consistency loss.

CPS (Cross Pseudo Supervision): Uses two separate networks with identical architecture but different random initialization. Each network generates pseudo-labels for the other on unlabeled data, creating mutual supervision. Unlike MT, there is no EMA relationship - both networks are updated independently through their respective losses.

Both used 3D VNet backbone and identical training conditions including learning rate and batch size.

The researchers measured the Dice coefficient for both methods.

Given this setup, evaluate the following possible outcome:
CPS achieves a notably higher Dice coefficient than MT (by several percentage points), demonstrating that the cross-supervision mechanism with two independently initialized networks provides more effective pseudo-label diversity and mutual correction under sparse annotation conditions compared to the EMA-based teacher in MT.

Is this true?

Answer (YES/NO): NO